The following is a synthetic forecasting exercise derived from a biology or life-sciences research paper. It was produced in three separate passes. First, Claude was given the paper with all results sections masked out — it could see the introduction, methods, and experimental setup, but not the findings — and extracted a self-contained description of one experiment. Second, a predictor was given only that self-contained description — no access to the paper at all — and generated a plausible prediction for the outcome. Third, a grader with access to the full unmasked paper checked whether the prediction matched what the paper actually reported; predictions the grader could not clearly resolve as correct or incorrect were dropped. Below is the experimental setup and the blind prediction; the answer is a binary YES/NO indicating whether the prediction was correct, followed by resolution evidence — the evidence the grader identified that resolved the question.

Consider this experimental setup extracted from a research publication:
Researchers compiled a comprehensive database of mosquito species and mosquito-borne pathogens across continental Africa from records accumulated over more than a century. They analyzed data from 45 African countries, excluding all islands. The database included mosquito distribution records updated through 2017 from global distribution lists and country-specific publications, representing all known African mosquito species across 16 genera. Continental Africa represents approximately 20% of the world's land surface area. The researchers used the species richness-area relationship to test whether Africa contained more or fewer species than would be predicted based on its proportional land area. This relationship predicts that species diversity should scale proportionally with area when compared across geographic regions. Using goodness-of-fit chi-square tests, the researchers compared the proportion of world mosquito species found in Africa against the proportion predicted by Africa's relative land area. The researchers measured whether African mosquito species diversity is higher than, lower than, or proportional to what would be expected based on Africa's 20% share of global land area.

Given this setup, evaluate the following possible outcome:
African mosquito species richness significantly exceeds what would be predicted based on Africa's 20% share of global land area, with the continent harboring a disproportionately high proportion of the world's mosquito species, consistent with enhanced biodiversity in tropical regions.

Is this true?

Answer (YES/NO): NO